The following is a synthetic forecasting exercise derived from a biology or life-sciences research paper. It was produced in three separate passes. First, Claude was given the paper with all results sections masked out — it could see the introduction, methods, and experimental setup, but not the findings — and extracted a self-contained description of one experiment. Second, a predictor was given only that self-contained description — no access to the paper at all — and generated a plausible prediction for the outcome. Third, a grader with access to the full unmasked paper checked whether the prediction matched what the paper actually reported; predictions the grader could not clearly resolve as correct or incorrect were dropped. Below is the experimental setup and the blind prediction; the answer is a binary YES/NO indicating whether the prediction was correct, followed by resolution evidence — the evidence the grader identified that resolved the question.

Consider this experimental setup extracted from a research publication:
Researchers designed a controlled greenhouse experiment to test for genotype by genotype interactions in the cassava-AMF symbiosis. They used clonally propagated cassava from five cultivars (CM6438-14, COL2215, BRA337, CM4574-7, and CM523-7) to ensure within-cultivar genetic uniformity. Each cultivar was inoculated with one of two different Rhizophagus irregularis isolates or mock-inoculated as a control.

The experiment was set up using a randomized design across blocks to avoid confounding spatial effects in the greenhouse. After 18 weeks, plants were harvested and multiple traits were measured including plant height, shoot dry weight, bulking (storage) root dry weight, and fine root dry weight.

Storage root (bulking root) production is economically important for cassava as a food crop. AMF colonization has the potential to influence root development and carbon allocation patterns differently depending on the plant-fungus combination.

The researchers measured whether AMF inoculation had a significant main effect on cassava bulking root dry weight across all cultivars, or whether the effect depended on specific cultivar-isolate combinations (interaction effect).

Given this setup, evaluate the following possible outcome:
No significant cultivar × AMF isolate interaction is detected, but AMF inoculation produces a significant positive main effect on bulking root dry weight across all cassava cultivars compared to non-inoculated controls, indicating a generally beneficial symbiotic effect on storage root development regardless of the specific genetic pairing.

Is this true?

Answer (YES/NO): NO